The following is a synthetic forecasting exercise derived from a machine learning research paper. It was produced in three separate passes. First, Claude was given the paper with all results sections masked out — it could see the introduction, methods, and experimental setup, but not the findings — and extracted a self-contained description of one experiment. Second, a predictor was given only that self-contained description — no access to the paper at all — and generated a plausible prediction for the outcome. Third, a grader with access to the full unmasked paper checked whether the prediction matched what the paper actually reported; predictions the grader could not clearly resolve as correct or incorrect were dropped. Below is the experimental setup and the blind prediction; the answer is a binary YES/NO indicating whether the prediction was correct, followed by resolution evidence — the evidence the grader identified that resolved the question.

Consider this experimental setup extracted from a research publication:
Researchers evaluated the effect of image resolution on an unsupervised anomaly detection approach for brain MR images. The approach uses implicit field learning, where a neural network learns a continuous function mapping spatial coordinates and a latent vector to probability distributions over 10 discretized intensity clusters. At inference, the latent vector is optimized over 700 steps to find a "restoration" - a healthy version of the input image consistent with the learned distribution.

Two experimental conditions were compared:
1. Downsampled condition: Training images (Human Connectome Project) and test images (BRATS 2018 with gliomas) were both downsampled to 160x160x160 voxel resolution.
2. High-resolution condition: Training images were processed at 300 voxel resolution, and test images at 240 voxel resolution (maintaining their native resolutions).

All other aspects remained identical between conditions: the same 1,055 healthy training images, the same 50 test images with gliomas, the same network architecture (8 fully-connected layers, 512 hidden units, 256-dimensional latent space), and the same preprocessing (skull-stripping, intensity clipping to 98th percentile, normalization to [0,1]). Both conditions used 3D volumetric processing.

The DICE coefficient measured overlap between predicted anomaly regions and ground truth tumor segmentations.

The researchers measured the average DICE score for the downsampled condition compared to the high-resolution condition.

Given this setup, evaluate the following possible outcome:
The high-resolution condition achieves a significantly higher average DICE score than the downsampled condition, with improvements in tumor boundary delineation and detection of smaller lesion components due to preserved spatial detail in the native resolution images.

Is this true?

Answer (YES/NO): NO